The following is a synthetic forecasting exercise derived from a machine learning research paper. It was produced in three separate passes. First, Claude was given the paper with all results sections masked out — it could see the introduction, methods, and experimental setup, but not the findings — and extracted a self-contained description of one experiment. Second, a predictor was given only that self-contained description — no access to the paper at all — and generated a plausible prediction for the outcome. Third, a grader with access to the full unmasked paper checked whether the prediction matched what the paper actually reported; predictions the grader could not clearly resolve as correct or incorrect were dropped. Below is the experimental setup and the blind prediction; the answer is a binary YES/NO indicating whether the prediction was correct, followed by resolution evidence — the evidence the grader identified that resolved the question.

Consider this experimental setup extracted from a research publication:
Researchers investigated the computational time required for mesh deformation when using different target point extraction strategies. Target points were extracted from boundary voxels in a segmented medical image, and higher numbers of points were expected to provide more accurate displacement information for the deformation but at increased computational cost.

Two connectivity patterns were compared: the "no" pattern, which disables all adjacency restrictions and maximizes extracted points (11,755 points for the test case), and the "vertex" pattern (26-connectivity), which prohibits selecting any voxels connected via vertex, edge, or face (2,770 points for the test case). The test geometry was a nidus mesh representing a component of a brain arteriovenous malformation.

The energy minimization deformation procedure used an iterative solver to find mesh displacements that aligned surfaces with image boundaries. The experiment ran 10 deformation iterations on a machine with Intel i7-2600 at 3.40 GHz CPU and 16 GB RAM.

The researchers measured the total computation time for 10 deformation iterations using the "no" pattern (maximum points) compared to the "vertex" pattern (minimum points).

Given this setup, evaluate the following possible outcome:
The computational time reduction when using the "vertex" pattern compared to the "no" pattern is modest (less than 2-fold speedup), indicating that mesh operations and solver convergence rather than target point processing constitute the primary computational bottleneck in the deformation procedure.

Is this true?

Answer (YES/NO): YES